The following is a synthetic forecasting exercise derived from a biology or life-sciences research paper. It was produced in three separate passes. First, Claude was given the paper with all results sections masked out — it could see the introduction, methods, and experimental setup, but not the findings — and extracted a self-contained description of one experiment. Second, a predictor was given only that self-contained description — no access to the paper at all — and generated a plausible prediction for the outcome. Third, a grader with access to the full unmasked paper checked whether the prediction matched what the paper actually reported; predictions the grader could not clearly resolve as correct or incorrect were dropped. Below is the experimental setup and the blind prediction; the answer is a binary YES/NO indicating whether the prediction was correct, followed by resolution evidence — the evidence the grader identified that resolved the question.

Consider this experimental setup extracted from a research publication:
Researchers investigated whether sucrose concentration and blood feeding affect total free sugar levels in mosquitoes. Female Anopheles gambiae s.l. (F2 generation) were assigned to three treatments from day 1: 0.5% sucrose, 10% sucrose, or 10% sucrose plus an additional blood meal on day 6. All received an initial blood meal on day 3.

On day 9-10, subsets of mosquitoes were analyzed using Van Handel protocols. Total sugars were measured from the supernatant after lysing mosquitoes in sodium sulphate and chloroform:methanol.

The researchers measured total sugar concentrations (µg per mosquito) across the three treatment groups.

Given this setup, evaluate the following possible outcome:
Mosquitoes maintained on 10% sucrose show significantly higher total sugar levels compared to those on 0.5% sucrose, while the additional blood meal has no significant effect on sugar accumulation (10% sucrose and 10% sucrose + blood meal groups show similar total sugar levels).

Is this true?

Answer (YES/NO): YES